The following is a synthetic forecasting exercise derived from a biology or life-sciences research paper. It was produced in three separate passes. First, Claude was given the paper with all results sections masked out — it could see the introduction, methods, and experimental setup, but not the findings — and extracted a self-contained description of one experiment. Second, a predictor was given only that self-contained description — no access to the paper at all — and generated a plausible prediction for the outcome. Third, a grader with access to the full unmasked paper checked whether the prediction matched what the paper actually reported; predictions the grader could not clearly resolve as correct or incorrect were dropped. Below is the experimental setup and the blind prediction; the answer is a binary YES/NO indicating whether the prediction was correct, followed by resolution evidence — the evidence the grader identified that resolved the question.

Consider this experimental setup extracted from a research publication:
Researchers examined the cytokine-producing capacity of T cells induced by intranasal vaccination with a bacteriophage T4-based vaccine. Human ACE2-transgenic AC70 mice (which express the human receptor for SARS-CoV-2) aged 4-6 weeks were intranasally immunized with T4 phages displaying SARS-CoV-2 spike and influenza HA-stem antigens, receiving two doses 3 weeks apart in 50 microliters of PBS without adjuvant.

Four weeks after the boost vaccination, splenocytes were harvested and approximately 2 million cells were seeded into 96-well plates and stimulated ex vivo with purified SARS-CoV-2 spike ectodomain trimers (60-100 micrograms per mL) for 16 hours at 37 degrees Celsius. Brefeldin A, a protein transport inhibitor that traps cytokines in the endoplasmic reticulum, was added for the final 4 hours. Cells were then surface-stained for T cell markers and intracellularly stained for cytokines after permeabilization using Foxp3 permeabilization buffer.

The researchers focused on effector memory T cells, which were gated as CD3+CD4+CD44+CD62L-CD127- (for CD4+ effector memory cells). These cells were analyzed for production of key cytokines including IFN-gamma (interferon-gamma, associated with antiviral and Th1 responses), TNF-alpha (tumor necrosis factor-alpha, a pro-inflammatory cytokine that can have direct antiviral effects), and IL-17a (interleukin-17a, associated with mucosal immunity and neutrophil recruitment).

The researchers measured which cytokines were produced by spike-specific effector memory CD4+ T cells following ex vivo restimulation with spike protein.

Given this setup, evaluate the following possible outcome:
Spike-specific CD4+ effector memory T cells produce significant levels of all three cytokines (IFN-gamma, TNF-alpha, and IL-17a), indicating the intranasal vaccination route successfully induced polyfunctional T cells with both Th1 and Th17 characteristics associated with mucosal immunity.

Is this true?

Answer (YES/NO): YES